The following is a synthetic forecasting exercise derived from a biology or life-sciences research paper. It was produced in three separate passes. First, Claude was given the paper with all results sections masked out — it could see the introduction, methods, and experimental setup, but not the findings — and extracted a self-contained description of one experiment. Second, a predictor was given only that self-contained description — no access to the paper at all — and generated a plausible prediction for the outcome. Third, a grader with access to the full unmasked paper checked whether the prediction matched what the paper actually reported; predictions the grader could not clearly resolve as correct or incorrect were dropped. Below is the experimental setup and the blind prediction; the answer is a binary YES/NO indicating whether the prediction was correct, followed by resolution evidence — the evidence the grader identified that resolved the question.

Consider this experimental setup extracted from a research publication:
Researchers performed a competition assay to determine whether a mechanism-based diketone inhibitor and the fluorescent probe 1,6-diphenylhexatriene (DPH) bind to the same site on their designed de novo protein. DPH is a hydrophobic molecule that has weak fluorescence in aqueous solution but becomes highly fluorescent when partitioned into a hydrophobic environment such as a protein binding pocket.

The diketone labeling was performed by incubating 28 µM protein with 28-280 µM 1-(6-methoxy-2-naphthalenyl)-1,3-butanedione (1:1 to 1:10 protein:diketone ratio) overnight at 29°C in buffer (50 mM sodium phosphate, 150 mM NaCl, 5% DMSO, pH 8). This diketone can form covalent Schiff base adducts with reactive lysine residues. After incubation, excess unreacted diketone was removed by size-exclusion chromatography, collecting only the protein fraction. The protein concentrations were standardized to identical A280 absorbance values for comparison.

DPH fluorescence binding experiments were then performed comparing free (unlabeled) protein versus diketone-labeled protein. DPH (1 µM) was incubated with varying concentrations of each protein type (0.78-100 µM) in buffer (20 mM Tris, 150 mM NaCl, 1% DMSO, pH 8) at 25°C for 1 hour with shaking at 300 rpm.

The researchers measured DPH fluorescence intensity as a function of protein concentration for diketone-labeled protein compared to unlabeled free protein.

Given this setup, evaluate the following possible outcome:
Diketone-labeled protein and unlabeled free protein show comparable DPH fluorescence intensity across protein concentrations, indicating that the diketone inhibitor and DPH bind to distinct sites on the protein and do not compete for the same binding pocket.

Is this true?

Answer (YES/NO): NO